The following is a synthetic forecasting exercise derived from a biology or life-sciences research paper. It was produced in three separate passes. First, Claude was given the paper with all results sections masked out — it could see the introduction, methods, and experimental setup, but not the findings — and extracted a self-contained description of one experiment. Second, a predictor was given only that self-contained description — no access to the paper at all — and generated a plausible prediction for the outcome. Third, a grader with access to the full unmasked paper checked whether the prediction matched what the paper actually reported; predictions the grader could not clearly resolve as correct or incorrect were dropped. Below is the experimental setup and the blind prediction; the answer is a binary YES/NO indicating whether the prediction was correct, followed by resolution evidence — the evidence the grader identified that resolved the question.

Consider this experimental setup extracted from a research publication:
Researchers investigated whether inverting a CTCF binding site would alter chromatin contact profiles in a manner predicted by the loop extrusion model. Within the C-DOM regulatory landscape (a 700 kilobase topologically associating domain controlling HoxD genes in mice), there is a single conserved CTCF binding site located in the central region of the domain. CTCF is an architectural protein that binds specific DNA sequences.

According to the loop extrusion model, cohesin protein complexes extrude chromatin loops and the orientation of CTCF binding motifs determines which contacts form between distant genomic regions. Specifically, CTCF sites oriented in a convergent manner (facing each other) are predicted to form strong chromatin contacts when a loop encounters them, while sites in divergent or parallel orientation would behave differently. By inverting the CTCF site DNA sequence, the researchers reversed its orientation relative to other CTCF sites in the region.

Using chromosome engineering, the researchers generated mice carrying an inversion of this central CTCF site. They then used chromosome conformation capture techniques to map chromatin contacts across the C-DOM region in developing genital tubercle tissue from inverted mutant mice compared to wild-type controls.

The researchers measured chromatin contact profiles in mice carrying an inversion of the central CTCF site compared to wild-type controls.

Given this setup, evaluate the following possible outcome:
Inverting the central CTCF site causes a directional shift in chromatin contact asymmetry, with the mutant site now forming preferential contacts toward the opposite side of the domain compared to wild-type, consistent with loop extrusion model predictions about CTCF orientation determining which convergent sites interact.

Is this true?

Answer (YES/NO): YES